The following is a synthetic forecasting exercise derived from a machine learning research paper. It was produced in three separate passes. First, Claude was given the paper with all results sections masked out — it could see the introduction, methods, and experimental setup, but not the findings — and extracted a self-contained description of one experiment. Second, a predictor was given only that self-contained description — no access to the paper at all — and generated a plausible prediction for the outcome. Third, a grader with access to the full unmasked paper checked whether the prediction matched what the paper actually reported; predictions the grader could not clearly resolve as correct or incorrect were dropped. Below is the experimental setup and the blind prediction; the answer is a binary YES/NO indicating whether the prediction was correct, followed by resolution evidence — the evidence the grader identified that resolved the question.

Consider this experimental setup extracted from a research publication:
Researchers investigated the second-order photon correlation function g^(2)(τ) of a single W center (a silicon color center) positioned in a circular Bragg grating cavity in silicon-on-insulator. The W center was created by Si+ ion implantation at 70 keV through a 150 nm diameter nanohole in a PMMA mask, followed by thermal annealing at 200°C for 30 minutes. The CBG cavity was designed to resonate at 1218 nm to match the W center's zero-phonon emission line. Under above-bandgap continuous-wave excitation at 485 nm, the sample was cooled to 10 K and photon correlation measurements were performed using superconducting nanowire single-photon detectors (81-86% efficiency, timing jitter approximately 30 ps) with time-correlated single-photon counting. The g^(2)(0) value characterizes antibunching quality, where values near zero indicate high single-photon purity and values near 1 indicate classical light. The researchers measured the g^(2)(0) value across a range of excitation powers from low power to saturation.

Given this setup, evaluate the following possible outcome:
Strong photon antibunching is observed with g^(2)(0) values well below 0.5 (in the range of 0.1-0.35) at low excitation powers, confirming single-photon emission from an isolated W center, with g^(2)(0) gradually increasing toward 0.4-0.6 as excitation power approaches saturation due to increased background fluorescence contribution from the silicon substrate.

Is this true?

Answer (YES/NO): NO